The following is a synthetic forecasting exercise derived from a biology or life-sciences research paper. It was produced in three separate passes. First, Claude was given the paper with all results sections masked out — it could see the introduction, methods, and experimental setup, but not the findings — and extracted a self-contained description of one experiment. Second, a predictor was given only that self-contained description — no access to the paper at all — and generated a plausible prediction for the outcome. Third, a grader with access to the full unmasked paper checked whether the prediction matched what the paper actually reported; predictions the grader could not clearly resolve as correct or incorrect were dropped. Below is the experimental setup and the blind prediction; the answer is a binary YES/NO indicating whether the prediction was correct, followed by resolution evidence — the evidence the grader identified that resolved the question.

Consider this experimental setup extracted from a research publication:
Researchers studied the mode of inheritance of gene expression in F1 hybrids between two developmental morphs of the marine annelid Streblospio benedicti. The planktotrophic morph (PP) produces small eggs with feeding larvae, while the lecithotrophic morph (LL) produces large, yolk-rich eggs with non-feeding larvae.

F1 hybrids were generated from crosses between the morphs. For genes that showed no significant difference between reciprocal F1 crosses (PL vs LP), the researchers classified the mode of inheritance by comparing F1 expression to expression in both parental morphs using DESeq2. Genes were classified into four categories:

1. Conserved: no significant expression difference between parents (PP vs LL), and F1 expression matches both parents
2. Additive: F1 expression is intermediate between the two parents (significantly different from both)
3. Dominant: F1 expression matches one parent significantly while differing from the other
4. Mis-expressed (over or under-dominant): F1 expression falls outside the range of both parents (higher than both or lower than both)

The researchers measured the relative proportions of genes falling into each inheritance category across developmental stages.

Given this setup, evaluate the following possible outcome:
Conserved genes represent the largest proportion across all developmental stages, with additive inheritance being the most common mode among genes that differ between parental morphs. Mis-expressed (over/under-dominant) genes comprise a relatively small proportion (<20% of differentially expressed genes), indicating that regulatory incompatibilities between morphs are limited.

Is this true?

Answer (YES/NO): NO